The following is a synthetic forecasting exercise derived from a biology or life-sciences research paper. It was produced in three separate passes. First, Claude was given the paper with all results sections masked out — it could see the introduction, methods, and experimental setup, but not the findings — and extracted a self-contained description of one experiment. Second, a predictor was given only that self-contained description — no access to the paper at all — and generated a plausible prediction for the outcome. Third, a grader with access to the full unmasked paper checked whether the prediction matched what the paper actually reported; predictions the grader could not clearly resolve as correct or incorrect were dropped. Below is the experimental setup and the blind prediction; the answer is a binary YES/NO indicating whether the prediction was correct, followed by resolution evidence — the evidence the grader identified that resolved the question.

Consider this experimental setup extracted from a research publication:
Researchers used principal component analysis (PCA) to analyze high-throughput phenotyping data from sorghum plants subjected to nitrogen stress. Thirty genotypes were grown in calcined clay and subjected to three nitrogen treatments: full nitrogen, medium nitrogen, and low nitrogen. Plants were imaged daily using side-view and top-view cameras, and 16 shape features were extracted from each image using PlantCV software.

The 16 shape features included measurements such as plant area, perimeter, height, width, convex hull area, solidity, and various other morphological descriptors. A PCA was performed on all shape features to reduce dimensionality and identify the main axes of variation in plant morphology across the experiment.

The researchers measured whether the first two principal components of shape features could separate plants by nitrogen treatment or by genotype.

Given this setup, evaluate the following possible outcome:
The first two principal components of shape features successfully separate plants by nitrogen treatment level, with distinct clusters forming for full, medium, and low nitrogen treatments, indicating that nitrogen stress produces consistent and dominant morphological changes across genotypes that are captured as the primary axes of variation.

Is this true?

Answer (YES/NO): YES